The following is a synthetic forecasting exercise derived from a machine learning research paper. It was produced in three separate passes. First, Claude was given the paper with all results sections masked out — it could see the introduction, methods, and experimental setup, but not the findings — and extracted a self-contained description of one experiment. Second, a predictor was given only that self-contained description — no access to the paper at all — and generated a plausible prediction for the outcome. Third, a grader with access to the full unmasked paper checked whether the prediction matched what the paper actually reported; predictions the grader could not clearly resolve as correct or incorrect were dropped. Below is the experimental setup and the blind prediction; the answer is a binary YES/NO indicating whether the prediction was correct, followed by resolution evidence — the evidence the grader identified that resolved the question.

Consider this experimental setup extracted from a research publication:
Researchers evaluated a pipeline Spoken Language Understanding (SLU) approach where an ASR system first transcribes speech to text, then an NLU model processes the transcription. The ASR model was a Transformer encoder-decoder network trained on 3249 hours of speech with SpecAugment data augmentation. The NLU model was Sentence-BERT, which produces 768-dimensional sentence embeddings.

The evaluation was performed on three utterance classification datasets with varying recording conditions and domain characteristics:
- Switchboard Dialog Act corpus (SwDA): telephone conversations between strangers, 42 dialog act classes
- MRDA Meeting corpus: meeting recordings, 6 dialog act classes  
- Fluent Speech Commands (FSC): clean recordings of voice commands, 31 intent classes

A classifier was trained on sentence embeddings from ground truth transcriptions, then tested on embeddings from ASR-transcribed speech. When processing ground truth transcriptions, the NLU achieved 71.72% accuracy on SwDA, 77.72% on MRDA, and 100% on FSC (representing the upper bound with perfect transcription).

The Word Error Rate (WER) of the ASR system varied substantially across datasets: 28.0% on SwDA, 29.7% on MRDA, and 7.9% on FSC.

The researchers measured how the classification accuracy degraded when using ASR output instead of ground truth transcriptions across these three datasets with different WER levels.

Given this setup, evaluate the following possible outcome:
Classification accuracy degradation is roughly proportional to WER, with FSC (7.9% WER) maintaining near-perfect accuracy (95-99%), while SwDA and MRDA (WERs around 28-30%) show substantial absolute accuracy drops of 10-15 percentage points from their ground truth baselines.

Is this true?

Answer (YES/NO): NO